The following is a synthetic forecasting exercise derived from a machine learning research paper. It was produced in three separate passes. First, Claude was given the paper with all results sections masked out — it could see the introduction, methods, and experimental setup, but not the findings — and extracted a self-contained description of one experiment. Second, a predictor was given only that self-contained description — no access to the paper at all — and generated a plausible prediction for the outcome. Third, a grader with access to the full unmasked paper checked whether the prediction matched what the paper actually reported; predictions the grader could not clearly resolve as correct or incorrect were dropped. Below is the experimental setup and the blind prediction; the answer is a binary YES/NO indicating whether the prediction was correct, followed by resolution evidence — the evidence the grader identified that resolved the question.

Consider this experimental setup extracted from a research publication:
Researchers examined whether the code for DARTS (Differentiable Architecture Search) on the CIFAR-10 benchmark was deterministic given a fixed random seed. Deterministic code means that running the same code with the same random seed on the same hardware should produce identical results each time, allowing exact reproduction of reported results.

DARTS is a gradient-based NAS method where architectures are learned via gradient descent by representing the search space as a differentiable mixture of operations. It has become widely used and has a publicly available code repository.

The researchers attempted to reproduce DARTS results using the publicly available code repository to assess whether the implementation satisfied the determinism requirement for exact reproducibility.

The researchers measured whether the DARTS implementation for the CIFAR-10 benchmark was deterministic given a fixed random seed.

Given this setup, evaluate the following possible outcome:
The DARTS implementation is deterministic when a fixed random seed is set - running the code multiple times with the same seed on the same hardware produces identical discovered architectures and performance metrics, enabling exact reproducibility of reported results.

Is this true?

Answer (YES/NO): NO